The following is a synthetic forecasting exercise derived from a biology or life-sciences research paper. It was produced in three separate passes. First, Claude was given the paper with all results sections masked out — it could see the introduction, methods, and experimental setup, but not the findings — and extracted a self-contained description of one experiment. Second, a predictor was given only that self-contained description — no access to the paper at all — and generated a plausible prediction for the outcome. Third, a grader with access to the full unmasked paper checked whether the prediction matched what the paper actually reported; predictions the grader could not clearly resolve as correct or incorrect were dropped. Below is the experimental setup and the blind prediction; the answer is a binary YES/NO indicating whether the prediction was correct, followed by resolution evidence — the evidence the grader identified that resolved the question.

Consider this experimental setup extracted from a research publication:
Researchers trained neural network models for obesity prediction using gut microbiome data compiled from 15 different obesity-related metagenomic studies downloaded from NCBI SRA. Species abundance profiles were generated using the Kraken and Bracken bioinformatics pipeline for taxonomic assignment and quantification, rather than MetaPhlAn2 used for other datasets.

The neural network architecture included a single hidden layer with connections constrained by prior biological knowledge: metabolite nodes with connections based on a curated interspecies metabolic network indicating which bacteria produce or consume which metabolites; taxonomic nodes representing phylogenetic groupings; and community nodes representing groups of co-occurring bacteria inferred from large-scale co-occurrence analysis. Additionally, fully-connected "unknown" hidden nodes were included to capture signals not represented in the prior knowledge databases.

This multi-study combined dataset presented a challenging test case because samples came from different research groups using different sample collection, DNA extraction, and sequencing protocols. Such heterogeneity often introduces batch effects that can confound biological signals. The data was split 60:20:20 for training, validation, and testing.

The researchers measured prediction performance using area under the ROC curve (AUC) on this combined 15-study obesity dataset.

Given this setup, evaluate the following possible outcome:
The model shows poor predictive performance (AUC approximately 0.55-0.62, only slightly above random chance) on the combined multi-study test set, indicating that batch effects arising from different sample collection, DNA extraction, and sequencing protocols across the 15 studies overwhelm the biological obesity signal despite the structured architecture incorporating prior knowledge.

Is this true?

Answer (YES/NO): NO